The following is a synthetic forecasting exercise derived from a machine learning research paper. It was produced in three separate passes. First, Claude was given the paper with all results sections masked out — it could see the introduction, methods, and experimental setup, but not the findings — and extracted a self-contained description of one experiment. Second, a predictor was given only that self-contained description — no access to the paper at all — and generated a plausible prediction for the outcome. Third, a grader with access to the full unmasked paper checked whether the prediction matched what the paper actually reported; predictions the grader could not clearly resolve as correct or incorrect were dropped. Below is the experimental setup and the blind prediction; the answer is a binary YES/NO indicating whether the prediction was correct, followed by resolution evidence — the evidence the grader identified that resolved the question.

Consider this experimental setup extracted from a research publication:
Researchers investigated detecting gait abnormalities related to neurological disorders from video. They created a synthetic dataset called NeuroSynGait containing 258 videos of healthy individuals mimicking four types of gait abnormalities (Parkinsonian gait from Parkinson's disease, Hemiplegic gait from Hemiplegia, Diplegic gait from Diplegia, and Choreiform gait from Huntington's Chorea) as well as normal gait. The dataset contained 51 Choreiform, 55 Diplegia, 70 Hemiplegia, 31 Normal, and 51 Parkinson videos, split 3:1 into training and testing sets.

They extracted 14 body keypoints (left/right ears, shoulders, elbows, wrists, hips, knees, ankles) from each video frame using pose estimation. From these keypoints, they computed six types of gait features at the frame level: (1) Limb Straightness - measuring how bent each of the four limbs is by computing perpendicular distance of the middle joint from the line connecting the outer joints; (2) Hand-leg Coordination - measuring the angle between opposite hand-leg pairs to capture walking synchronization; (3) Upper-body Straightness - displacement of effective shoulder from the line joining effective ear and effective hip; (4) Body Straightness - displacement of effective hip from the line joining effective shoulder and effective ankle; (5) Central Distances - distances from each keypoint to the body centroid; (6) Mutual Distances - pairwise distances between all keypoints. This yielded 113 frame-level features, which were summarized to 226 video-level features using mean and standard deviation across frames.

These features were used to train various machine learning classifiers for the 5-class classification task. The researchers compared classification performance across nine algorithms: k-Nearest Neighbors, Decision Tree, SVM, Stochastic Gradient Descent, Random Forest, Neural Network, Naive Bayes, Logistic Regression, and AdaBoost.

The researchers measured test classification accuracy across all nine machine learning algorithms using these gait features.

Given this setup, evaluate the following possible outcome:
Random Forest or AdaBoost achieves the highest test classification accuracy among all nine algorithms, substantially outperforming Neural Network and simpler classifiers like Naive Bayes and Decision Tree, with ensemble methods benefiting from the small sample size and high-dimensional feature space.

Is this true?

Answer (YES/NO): NO